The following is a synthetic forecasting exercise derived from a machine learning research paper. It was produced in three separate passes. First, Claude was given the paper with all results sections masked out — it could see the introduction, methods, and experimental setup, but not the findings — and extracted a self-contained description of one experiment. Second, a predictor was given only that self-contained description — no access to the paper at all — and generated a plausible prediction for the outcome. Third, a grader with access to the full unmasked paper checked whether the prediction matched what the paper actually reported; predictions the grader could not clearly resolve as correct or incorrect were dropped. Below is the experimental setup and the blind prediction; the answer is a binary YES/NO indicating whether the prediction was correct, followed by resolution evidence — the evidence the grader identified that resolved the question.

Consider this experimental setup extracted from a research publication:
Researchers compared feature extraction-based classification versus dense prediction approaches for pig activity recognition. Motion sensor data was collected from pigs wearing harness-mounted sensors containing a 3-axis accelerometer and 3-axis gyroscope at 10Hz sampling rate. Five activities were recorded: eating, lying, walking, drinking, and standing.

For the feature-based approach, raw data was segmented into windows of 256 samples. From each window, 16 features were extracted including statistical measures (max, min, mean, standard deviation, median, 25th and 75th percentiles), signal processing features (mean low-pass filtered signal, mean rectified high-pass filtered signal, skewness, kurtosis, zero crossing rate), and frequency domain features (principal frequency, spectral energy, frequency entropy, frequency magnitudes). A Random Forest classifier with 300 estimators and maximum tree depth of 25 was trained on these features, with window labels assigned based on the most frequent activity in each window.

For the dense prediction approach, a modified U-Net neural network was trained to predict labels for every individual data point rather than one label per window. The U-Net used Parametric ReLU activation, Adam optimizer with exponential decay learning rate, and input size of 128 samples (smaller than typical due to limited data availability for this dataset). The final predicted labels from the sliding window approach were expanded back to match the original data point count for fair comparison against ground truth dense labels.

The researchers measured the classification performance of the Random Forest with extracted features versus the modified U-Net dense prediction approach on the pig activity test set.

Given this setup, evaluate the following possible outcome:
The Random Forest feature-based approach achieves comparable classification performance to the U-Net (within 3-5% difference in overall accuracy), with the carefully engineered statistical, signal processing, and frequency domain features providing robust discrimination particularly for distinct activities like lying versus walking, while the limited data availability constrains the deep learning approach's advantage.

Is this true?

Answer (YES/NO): NO